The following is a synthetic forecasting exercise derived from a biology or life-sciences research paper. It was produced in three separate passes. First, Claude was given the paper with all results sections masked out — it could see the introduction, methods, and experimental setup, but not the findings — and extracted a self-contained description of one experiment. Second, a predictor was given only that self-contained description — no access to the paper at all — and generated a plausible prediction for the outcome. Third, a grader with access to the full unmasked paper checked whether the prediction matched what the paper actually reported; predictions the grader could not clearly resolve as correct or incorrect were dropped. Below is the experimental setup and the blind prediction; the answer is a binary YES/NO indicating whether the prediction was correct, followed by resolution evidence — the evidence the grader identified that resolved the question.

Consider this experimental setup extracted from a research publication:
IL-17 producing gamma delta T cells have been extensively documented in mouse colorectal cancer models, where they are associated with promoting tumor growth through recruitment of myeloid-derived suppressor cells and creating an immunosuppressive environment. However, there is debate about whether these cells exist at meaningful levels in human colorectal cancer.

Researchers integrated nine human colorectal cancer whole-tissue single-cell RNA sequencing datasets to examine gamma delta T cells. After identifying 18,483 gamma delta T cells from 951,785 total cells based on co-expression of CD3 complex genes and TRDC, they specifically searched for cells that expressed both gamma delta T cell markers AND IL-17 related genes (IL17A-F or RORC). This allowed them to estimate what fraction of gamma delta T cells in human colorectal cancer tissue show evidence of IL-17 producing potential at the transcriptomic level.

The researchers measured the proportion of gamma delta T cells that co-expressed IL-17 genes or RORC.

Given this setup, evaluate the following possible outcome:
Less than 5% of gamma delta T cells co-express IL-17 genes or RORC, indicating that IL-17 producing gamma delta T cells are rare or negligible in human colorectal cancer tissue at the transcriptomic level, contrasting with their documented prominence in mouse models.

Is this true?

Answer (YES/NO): YES